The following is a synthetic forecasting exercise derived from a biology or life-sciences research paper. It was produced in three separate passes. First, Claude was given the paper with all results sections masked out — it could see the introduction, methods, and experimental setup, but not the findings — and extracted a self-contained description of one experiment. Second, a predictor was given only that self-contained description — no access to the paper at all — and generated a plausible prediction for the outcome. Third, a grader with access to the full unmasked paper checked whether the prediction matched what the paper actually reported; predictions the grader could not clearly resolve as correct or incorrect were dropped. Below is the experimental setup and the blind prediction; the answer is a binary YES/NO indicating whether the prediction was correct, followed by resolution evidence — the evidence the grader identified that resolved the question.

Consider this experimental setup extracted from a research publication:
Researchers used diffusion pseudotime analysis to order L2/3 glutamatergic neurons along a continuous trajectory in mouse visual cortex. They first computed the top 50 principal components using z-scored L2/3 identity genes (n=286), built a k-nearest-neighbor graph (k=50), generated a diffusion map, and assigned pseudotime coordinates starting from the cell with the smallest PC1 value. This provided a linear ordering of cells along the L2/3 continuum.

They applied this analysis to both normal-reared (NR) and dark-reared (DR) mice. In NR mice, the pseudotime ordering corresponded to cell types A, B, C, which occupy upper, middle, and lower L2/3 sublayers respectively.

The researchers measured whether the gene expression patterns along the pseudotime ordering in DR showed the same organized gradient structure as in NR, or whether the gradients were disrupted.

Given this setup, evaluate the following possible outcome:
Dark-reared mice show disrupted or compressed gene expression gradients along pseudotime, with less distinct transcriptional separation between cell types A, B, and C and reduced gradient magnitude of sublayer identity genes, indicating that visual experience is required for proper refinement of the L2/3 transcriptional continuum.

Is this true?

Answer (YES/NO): YES